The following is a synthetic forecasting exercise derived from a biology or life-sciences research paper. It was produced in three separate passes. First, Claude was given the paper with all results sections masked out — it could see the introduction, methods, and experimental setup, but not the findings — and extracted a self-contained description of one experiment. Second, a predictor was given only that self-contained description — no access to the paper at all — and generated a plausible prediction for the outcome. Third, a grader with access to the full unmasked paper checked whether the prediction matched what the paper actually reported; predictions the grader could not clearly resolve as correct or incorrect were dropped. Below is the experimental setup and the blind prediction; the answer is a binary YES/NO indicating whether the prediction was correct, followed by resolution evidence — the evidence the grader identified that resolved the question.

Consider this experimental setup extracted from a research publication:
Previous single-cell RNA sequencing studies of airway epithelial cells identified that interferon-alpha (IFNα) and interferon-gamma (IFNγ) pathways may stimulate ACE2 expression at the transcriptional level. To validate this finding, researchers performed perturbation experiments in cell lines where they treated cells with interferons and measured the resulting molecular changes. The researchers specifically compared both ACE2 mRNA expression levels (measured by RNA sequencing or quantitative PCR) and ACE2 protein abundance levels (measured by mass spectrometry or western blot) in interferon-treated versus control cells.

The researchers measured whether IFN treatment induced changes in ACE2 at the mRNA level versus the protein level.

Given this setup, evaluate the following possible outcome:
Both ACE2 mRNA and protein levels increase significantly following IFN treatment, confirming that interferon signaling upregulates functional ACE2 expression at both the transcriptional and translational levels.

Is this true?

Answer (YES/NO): NO